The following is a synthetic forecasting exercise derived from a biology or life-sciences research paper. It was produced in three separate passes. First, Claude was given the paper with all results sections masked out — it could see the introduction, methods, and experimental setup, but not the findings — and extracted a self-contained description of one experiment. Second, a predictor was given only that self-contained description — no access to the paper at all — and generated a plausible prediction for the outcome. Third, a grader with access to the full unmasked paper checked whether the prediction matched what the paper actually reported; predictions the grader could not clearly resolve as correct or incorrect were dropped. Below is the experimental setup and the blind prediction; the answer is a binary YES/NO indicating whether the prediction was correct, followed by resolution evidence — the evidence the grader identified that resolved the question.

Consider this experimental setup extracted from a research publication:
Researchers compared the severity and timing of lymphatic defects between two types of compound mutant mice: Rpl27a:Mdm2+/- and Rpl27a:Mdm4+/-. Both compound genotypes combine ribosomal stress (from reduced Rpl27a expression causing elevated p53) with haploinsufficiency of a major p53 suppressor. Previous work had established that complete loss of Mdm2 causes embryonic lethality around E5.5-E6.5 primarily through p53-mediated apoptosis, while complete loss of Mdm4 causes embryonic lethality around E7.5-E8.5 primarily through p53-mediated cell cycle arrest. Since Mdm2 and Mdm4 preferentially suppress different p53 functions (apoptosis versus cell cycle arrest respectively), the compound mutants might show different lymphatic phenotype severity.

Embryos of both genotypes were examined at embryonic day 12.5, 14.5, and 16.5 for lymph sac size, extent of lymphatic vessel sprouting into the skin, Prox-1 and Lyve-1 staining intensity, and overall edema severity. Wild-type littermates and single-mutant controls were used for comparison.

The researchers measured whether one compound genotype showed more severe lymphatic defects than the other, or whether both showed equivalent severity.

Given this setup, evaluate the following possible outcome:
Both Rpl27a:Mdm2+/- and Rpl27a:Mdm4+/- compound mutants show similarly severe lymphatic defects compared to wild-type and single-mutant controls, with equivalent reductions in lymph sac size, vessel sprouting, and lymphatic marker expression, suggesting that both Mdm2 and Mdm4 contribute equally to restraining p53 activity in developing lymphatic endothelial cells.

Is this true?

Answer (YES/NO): NO